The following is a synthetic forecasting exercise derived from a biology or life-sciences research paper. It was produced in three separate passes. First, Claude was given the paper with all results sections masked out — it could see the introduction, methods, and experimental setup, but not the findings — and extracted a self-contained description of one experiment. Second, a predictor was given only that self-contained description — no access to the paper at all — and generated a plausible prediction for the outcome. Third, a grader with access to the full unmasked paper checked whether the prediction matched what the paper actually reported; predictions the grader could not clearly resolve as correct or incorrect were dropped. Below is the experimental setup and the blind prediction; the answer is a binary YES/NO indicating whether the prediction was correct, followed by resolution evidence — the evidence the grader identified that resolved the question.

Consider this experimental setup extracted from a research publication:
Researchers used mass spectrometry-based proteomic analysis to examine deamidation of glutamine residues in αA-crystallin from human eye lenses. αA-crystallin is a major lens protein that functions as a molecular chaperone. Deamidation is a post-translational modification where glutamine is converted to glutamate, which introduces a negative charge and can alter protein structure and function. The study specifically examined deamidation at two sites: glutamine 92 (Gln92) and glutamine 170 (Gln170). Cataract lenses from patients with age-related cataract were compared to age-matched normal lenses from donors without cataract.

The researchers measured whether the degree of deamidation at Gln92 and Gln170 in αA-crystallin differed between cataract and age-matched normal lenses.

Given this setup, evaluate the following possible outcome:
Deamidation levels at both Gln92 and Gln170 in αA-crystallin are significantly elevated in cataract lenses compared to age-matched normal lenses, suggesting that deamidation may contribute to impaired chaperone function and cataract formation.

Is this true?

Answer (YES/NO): NO